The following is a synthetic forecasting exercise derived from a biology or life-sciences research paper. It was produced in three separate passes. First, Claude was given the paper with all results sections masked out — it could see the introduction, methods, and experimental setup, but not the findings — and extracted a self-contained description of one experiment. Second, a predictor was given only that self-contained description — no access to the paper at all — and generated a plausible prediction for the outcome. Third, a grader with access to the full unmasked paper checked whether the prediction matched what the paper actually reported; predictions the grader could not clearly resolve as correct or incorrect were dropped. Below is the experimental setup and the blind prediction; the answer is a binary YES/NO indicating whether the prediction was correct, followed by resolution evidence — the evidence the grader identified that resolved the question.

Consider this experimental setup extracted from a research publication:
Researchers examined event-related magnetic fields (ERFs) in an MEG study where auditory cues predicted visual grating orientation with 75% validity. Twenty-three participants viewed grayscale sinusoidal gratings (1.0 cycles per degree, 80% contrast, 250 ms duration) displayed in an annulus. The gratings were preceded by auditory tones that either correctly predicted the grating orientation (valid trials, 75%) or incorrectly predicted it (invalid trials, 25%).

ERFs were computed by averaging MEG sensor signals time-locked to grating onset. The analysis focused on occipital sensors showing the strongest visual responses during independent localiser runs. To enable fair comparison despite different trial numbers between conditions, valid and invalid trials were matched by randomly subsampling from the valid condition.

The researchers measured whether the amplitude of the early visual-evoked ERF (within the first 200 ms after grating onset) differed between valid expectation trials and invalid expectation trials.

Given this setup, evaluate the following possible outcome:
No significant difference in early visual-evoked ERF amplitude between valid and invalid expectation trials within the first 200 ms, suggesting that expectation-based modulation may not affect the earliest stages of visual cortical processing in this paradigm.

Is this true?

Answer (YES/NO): YES